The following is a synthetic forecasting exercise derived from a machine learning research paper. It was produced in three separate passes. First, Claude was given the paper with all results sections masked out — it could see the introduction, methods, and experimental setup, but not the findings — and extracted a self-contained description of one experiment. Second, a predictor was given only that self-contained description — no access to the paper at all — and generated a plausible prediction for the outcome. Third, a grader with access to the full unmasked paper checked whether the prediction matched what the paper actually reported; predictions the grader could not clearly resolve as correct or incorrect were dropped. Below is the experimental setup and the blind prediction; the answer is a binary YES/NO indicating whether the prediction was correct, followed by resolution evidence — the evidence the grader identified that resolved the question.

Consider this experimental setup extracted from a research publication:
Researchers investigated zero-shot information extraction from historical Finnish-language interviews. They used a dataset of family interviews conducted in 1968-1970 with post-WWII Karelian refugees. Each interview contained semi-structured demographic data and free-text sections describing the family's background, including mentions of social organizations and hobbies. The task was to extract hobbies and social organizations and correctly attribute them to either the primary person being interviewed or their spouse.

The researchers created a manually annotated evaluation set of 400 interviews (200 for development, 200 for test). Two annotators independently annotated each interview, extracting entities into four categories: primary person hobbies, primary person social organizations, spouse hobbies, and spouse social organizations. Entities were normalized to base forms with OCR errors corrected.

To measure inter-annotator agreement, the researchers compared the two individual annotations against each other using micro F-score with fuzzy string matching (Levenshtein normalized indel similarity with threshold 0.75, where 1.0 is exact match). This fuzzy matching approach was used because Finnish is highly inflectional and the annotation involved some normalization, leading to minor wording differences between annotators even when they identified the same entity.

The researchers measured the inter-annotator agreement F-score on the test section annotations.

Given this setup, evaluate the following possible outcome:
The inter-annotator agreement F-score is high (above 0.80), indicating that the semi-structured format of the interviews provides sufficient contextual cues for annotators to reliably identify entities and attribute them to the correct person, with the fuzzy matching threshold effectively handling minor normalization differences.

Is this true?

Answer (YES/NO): YES